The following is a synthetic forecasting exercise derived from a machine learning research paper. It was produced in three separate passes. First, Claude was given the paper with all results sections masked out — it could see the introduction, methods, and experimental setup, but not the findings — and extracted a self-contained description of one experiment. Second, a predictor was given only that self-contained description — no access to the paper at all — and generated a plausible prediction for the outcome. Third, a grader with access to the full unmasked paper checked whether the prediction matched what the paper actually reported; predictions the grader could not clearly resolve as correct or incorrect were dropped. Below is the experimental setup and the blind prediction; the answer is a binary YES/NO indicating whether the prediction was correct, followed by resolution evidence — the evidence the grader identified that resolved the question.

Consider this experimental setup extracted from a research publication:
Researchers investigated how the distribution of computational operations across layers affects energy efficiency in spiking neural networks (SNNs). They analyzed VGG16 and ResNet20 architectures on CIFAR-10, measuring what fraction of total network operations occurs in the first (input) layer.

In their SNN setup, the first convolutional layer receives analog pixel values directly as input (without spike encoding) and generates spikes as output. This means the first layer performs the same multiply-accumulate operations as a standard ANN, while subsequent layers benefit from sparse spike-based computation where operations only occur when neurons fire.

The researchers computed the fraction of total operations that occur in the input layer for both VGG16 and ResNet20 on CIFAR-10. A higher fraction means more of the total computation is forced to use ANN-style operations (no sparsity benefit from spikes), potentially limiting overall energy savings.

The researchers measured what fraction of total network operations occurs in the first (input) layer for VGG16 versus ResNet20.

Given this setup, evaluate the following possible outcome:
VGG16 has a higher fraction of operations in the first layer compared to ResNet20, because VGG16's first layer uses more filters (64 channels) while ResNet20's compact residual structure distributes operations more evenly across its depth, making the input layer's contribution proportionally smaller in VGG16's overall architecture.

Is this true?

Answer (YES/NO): NO